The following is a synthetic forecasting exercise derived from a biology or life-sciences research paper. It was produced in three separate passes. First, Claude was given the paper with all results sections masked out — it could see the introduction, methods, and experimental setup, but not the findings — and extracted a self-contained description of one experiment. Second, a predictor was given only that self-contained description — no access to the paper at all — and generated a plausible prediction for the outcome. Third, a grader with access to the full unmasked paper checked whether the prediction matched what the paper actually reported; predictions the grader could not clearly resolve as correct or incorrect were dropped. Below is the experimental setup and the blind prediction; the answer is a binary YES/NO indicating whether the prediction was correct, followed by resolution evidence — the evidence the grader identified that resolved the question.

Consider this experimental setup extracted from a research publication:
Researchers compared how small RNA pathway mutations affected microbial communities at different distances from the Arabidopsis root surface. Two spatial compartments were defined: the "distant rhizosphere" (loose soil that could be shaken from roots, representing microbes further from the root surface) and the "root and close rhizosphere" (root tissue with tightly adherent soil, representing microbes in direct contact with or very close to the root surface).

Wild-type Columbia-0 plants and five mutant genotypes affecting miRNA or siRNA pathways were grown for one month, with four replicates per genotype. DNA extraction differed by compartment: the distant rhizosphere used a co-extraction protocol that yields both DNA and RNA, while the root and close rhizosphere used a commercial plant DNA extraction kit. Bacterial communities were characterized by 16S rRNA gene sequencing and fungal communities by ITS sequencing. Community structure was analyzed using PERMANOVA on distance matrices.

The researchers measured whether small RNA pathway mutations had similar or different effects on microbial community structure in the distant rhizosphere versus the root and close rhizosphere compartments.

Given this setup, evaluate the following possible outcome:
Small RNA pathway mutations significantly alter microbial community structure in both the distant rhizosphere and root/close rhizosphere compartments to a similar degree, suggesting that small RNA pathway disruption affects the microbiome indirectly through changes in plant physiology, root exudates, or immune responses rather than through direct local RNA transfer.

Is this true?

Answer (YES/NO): NO